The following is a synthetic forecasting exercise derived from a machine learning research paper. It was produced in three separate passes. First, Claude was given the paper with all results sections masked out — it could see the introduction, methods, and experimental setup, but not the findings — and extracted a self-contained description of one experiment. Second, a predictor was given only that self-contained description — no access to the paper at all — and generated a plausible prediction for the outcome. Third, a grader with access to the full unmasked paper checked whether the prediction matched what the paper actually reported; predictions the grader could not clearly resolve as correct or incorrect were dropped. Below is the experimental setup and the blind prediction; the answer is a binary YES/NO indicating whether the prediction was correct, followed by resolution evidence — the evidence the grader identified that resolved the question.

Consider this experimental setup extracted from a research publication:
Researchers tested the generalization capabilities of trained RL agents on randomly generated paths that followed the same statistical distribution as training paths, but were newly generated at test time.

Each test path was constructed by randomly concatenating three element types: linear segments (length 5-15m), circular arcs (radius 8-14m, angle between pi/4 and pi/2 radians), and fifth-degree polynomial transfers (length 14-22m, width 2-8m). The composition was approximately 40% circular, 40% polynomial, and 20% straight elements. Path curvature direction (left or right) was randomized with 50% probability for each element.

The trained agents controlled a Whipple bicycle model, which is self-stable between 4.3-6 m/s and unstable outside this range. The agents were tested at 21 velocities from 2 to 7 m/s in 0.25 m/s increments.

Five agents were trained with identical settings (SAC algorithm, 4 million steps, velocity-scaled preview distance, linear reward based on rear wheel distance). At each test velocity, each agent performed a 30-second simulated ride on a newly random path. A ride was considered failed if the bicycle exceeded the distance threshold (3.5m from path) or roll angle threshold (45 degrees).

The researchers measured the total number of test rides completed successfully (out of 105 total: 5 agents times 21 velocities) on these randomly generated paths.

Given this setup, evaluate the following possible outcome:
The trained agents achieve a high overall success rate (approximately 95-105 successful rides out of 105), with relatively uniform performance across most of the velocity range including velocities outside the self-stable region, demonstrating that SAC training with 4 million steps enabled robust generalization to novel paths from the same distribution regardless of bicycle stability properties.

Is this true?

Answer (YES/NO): YES